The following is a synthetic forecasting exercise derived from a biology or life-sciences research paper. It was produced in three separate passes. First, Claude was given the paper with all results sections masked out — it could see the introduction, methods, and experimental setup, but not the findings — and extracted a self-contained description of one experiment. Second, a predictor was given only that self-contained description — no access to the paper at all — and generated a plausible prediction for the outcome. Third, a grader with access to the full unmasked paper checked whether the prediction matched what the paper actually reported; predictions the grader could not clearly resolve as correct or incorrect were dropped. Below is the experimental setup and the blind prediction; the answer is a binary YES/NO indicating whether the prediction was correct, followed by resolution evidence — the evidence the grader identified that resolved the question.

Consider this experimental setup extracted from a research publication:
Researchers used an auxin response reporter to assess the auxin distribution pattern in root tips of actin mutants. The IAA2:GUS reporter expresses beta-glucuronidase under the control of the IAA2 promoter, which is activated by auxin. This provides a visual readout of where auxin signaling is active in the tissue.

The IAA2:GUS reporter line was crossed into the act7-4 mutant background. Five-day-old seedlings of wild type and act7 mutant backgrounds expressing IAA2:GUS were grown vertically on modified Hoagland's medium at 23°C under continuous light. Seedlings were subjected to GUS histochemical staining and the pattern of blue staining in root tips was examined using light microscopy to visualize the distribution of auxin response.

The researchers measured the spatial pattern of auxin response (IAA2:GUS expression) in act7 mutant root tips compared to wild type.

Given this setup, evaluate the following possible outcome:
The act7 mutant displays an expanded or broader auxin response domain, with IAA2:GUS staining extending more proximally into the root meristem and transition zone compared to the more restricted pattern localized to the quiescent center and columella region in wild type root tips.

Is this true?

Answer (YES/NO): NO